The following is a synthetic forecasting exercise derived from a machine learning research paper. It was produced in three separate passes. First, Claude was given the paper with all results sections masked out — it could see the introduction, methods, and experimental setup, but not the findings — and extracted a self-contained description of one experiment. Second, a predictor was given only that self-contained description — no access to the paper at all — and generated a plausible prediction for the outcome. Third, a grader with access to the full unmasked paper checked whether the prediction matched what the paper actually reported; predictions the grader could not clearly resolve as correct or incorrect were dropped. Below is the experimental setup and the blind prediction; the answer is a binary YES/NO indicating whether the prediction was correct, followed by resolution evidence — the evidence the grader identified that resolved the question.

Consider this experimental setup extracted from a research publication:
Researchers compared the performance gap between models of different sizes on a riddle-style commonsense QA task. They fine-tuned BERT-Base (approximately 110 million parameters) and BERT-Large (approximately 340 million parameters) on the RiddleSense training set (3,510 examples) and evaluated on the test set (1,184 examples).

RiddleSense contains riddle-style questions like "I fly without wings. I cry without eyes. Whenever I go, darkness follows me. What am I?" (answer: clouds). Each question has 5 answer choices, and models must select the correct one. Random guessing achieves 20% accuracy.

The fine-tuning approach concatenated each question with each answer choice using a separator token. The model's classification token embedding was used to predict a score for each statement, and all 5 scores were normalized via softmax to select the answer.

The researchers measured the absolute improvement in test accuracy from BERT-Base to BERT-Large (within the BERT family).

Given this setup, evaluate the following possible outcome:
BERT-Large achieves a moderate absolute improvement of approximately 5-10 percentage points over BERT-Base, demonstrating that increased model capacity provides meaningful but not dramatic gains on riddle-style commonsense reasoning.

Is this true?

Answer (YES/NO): NO